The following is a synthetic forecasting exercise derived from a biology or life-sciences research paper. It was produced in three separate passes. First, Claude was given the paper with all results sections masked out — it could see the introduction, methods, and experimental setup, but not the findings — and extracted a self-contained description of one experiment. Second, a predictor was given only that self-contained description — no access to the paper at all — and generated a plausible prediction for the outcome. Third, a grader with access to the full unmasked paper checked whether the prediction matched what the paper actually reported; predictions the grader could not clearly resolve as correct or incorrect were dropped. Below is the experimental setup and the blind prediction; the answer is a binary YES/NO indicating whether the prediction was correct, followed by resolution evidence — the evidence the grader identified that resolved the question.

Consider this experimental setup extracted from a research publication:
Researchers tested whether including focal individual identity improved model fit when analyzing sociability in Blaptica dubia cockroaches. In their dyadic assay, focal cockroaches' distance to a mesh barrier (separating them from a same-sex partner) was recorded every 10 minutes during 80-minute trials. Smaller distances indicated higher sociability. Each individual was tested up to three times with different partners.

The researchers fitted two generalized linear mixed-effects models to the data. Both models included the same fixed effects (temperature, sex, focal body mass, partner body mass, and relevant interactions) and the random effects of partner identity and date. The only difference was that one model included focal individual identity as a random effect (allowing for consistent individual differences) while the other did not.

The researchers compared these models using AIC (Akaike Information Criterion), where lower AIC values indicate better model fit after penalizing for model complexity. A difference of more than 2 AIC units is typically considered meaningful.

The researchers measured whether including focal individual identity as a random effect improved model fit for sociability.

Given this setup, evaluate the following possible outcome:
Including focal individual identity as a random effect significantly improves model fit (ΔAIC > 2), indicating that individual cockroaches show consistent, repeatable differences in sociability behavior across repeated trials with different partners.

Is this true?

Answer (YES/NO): YES